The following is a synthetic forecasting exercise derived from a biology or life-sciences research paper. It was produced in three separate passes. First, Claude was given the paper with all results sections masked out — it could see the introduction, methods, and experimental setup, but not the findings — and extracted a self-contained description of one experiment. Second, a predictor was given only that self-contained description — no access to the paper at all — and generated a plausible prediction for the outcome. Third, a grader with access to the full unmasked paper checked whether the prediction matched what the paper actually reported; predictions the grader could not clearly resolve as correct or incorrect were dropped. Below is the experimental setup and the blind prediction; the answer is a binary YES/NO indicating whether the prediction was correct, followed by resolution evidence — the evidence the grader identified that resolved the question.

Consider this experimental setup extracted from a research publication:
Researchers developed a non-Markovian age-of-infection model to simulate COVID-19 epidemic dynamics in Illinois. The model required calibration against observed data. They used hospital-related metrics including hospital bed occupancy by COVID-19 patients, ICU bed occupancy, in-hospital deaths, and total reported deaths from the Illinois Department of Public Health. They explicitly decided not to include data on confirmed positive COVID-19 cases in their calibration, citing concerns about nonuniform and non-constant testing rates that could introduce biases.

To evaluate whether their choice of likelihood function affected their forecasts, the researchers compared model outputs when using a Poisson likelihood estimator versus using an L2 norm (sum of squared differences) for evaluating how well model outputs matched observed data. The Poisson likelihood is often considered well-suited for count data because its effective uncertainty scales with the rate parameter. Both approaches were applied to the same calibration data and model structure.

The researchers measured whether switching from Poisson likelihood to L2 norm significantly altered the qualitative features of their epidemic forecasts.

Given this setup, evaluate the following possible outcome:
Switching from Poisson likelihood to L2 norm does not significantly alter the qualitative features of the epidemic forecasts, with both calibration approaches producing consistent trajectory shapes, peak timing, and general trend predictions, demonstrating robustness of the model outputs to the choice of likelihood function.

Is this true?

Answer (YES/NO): YES